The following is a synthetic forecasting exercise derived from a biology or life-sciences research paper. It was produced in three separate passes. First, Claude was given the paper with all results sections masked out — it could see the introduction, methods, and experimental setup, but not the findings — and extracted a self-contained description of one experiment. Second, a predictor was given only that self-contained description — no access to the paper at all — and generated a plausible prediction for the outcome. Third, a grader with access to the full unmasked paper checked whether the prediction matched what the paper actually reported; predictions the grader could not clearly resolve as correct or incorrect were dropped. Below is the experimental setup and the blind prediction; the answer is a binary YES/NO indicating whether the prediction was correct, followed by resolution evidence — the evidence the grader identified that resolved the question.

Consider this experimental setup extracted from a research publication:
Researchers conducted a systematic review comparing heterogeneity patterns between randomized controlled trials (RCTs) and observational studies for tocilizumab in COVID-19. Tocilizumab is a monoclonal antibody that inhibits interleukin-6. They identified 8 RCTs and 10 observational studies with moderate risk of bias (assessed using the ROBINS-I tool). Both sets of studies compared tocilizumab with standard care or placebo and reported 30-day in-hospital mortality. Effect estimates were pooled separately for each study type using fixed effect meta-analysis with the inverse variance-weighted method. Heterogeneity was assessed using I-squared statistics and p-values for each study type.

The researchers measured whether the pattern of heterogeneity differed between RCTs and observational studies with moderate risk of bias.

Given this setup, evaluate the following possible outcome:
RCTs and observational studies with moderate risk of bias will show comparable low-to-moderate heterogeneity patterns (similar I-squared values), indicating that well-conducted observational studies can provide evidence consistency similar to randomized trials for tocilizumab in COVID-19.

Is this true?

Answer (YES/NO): NO